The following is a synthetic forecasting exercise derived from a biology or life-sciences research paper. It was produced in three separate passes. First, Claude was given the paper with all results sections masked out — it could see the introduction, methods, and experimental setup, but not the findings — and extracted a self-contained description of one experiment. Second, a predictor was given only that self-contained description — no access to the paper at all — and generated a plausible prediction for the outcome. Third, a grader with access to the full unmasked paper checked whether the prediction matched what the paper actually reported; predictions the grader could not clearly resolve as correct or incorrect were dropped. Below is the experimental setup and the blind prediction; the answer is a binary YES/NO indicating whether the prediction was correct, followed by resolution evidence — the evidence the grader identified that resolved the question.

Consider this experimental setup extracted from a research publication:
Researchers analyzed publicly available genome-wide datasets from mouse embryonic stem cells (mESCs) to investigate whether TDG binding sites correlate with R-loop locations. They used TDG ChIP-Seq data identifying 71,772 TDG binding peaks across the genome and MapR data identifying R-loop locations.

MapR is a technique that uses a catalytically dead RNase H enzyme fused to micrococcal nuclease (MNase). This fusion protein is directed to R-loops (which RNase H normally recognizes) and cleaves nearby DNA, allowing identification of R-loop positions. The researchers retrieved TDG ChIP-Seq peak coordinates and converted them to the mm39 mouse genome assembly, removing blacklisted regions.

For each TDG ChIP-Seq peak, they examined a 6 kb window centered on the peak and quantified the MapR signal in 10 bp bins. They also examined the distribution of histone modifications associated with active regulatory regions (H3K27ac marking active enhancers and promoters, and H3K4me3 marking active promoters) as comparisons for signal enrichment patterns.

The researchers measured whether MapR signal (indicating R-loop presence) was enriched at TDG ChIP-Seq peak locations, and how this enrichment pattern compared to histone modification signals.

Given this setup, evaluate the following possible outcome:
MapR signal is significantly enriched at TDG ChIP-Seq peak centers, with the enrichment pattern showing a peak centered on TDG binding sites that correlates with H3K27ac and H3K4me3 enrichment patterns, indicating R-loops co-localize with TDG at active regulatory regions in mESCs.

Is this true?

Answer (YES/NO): YES